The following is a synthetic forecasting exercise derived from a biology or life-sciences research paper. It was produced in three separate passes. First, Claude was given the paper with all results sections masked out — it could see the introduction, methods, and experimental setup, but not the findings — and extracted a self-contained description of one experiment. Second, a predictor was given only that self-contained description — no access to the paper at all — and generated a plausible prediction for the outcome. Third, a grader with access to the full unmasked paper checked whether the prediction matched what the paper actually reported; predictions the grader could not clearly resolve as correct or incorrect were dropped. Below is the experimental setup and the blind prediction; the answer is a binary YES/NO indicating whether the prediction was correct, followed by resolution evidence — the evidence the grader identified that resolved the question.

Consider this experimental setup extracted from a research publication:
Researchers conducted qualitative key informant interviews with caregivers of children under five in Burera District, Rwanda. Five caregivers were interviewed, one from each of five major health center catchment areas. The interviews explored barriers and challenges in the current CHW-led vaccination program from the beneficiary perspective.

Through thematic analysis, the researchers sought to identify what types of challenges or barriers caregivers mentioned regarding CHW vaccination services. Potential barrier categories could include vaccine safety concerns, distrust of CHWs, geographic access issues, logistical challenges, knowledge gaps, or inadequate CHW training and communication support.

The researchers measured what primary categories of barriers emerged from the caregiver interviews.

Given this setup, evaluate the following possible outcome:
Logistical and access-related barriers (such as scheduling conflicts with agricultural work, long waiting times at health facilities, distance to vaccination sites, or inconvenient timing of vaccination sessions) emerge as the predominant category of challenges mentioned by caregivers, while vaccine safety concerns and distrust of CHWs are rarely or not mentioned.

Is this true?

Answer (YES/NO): YES